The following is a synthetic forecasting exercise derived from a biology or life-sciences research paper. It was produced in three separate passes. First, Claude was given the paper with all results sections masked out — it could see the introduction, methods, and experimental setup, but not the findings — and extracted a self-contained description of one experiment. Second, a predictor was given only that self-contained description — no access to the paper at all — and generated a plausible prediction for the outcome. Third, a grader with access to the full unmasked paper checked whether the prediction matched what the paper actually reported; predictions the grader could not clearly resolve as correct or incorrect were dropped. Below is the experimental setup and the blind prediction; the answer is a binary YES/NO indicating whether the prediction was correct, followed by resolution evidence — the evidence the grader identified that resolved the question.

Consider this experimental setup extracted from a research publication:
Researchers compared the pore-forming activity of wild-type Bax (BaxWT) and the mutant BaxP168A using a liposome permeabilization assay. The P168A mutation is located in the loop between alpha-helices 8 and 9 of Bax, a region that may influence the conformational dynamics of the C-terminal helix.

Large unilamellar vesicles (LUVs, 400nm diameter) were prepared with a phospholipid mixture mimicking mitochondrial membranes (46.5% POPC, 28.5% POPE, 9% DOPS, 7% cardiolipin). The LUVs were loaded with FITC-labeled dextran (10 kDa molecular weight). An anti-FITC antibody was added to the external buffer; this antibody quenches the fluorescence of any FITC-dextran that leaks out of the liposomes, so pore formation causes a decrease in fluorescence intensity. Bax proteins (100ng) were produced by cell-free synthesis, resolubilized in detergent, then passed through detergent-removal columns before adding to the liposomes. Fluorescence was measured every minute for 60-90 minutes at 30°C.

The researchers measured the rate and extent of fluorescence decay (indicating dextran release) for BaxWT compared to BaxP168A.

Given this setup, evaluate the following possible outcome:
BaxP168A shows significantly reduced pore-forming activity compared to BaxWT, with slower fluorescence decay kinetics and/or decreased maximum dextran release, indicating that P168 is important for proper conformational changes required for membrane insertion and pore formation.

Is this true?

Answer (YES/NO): NO